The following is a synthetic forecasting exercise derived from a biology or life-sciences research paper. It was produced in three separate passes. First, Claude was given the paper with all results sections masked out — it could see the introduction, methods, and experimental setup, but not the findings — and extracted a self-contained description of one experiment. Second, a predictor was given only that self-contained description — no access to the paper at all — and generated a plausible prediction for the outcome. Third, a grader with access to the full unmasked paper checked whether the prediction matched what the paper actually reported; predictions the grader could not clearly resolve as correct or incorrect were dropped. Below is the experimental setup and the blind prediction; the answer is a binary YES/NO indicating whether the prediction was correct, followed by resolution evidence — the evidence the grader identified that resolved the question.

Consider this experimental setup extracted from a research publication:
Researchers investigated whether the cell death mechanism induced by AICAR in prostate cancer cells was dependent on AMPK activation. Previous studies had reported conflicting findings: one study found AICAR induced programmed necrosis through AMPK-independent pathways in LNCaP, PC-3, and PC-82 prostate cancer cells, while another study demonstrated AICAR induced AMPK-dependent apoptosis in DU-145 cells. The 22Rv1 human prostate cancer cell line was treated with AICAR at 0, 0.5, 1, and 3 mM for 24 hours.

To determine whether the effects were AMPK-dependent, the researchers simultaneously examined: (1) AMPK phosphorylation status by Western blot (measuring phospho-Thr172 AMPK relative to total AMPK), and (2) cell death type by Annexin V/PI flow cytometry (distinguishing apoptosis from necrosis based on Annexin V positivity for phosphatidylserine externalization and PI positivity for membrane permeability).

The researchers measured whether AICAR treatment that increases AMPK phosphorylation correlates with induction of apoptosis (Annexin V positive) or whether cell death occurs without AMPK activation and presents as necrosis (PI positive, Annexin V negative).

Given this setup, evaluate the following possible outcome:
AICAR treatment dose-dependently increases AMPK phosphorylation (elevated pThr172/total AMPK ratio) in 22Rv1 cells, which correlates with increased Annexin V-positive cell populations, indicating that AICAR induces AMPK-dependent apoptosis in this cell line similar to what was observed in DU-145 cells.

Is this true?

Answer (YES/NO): YES